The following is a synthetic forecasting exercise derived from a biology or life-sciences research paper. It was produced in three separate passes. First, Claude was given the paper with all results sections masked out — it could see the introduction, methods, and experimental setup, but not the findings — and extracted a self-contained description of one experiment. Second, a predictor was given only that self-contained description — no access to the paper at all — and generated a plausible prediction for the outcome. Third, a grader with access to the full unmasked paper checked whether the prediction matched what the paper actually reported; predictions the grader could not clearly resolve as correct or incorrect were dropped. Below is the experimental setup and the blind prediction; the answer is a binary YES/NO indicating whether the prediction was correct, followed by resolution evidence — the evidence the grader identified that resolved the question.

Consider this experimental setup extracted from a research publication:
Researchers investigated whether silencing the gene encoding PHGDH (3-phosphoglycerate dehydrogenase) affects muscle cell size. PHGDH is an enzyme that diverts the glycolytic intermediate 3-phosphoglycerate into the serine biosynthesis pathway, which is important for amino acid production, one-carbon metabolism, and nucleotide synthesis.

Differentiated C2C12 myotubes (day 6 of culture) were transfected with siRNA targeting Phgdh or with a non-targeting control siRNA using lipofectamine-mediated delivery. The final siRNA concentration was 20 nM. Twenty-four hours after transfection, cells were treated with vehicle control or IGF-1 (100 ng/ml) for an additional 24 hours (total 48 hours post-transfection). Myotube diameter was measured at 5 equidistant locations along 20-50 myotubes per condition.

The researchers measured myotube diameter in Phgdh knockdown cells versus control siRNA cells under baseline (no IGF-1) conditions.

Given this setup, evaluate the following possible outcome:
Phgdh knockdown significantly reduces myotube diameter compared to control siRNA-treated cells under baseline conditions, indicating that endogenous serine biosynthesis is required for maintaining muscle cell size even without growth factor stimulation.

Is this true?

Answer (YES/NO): YES